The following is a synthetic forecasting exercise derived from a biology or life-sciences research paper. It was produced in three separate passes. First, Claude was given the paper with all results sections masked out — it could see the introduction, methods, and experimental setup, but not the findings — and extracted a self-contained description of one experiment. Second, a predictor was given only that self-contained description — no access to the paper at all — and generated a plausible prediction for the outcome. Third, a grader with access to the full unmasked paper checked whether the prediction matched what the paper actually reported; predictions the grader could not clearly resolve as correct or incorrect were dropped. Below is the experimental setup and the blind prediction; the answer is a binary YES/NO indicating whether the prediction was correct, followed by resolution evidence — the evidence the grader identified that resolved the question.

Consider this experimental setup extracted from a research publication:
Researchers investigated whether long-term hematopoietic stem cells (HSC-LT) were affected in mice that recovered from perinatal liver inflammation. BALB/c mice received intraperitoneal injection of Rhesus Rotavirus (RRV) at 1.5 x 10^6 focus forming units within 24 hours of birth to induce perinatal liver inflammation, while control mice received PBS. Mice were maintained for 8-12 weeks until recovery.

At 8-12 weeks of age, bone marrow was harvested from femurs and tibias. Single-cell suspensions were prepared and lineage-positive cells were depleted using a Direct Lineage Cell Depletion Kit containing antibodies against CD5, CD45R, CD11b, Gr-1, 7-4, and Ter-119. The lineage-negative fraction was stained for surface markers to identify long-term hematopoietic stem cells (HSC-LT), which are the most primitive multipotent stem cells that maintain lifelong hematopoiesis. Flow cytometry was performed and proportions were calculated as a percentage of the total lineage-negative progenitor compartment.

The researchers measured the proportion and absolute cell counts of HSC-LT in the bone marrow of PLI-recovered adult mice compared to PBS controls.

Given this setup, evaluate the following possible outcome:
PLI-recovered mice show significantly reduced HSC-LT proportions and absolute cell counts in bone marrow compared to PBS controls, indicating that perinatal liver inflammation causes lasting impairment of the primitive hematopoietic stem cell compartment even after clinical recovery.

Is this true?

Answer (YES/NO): NO